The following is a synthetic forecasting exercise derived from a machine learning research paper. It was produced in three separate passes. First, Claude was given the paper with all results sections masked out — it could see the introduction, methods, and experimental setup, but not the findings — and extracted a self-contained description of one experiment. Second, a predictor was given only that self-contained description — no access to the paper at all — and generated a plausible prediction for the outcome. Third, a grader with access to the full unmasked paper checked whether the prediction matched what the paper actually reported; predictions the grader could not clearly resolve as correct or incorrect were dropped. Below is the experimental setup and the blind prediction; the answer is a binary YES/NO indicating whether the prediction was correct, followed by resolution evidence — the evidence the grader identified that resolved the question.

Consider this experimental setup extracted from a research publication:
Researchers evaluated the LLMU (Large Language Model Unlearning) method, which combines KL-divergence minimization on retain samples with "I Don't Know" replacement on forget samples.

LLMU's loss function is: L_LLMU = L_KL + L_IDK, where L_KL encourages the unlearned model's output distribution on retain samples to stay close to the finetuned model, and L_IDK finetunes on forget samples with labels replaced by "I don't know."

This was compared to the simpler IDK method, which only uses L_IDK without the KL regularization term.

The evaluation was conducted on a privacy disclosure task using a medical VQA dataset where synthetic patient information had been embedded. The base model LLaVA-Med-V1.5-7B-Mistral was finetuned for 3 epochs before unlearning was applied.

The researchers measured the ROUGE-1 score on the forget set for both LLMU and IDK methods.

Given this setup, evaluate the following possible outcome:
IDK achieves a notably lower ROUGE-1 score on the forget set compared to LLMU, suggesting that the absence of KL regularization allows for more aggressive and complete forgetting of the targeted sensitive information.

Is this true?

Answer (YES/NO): YES